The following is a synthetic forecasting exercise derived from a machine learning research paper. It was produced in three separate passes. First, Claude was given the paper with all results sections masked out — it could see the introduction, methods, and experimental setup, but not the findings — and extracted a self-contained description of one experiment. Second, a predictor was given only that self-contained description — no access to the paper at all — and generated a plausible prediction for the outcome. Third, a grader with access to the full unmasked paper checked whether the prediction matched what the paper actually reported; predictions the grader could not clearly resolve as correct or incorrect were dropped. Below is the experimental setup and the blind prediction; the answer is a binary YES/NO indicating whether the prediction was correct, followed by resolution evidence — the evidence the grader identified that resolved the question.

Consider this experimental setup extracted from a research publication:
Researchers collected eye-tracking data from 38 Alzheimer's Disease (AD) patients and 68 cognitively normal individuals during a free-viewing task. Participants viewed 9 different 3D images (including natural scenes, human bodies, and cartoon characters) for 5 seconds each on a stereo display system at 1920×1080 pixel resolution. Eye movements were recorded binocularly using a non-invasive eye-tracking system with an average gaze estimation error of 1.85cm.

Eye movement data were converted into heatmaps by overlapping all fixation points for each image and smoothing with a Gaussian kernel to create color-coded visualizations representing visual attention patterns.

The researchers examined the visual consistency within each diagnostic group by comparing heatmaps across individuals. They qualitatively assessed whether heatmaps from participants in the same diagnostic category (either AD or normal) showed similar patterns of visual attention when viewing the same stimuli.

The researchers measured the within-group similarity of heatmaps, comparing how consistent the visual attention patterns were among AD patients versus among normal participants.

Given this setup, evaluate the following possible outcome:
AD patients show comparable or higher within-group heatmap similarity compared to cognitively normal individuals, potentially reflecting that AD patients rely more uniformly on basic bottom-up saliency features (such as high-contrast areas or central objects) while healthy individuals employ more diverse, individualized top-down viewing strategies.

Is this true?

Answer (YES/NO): NO